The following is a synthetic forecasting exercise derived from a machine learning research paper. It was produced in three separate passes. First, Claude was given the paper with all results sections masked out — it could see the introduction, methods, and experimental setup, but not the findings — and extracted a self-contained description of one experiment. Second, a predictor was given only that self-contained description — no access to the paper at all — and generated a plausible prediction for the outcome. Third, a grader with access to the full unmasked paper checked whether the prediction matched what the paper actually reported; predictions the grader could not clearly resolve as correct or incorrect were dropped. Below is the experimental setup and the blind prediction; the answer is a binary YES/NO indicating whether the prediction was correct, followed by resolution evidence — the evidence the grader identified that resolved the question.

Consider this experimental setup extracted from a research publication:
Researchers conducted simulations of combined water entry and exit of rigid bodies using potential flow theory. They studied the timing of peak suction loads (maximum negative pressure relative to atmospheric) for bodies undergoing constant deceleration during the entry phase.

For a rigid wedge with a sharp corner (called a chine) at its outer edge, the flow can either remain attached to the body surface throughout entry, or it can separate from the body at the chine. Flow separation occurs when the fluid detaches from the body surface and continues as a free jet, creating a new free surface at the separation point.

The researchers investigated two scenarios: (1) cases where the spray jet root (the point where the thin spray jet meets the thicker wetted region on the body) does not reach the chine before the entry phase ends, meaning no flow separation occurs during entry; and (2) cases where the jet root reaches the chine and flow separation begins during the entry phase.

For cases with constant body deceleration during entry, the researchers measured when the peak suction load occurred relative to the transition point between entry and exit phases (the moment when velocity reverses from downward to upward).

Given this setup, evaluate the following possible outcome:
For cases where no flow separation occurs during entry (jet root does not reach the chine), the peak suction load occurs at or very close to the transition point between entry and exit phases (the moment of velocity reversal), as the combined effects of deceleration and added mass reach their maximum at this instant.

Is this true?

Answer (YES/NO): YES